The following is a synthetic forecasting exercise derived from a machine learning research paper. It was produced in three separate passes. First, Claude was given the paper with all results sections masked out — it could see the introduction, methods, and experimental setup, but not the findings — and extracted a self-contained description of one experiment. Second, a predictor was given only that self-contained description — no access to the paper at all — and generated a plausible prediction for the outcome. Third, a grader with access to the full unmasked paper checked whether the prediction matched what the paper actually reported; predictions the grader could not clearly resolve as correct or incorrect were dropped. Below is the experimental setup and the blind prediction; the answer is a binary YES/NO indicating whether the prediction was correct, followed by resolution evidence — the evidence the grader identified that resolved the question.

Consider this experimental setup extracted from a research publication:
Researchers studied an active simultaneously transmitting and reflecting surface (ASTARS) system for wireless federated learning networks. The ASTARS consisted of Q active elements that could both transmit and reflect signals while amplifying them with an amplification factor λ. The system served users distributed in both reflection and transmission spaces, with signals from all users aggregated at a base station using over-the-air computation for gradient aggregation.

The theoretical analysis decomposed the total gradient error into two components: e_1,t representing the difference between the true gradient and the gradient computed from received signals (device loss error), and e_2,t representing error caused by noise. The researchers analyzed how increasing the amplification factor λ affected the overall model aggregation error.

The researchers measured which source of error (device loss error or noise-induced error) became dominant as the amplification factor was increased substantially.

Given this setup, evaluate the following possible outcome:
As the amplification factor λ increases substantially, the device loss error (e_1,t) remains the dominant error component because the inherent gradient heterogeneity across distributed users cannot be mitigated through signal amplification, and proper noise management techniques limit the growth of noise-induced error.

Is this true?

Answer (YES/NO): NO